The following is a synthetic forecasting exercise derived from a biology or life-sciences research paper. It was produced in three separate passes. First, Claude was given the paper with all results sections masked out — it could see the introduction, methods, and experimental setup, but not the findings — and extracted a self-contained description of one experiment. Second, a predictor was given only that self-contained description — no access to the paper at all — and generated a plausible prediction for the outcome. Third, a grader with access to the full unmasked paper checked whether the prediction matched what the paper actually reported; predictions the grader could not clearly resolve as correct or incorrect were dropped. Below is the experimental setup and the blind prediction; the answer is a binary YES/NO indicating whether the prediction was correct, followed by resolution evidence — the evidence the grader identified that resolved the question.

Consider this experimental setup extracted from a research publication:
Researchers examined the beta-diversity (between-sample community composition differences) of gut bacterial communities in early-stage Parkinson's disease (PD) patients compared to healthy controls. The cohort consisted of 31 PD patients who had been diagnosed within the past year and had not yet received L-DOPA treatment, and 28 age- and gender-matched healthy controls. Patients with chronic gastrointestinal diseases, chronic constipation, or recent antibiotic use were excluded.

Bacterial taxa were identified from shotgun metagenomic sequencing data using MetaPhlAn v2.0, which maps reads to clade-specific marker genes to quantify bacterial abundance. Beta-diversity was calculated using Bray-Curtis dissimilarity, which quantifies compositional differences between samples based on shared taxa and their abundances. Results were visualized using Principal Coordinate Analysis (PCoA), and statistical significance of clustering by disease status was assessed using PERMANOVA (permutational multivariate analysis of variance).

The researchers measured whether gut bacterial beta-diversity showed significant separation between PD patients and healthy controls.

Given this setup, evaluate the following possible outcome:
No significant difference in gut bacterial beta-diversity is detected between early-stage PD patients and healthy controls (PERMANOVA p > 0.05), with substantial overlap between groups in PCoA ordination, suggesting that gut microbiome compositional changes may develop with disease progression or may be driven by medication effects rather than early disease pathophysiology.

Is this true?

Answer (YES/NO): YES